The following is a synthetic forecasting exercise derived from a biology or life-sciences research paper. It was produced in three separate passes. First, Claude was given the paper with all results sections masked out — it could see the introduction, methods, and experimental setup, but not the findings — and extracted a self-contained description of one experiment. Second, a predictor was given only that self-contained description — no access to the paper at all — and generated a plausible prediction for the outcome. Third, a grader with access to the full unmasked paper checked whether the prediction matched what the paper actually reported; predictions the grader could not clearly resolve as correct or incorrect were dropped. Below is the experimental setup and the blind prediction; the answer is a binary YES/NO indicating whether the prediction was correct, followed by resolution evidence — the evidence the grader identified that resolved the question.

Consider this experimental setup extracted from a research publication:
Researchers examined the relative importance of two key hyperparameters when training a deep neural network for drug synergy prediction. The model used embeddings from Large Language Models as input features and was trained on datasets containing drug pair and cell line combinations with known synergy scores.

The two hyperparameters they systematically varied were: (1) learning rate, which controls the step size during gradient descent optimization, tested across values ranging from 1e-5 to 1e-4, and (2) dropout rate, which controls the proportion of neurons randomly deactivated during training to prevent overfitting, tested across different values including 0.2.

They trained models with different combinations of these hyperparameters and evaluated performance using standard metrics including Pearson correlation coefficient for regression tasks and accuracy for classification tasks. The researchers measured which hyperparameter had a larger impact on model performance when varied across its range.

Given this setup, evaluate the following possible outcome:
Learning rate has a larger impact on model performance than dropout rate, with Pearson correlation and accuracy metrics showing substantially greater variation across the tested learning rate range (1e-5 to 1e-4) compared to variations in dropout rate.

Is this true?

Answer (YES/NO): YES